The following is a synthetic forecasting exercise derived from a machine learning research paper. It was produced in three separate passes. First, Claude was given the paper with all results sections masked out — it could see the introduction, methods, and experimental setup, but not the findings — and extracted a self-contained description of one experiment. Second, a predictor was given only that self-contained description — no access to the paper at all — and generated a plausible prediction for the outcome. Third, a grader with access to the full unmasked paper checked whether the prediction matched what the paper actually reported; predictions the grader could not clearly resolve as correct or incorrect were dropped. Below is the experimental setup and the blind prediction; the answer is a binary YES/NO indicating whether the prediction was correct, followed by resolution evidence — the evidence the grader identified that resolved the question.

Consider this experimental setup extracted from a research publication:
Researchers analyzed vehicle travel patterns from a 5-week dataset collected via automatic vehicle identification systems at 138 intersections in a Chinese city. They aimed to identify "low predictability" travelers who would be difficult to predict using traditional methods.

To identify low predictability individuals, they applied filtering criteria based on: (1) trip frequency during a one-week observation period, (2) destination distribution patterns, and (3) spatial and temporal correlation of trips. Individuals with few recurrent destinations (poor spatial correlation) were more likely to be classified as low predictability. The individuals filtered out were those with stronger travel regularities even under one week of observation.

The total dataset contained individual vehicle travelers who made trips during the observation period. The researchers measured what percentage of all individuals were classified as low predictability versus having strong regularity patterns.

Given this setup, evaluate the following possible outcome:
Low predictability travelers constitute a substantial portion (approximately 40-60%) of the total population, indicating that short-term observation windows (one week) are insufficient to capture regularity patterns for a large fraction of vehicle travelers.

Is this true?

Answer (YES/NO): NO